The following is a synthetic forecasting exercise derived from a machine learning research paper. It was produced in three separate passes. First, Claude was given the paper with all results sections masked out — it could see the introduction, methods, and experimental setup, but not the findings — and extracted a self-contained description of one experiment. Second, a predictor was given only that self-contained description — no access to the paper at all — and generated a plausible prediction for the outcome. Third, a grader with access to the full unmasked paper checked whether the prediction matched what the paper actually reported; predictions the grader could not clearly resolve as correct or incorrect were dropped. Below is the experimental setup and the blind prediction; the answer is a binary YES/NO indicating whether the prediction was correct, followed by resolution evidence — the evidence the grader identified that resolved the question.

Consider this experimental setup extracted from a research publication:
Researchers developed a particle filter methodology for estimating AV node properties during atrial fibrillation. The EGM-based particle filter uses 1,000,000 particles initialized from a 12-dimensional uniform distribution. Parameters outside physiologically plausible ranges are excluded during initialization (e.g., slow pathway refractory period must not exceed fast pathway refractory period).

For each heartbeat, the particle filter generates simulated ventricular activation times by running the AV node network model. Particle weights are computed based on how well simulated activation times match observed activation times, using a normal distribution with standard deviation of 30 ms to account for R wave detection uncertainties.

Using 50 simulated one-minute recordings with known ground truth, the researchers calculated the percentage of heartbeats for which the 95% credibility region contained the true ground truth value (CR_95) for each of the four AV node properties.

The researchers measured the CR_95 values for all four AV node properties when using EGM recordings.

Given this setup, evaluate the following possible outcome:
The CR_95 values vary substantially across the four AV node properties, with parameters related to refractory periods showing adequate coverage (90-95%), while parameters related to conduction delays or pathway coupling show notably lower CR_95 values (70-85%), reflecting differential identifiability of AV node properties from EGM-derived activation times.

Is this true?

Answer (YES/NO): NO